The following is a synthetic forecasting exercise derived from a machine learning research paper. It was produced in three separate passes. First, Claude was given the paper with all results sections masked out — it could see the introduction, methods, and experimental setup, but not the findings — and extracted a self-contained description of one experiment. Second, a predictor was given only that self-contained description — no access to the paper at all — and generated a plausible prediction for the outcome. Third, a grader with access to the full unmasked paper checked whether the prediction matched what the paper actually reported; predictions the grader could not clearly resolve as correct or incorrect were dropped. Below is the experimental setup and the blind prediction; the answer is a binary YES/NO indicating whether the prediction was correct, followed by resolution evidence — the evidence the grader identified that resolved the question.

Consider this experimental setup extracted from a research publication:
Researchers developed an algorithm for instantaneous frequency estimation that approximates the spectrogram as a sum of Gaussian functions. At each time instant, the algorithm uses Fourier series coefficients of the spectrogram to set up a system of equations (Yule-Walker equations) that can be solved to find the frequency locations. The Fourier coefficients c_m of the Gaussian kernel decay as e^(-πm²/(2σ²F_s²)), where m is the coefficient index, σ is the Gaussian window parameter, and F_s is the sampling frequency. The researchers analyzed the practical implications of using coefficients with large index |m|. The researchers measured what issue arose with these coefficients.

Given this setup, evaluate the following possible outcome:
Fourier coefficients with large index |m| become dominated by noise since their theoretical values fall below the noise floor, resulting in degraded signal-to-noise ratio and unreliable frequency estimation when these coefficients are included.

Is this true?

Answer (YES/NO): NO